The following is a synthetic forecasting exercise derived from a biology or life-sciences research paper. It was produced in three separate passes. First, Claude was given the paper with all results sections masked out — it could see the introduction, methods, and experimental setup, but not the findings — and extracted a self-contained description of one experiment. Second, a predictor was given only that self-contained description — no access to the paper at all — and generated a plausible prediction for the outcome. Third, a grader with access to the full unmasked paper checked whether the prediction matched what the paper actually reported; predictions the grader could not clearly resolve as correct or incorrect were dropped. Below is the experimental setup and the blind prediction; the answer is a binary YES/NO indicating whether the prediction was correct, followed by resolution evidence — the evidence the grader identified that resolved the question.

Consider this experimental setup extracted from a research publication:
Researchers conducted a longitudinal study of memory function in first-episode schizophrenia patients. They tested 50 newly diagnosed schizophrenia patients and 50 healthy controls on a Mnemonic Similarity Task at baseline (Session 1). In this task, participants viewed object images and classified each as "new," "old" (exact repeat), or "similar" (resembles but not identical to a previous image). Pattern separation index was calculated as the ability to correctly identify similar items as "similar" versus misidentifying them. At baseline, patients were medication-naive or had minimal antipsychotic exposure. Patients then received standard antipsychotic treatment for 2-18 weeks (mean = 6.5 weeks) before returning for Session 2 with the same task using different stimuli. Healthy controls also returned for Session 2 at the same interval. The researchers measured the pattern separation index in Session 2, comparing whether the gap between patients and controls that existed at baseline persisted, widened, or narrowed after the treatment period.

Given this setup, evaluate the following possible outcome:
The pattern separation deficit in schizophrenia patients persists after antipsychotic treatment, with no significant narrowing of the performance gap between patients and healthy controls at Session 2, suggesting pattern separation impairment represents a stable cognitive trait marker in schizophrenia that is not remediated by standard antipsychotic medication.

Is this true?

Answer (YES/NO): NO